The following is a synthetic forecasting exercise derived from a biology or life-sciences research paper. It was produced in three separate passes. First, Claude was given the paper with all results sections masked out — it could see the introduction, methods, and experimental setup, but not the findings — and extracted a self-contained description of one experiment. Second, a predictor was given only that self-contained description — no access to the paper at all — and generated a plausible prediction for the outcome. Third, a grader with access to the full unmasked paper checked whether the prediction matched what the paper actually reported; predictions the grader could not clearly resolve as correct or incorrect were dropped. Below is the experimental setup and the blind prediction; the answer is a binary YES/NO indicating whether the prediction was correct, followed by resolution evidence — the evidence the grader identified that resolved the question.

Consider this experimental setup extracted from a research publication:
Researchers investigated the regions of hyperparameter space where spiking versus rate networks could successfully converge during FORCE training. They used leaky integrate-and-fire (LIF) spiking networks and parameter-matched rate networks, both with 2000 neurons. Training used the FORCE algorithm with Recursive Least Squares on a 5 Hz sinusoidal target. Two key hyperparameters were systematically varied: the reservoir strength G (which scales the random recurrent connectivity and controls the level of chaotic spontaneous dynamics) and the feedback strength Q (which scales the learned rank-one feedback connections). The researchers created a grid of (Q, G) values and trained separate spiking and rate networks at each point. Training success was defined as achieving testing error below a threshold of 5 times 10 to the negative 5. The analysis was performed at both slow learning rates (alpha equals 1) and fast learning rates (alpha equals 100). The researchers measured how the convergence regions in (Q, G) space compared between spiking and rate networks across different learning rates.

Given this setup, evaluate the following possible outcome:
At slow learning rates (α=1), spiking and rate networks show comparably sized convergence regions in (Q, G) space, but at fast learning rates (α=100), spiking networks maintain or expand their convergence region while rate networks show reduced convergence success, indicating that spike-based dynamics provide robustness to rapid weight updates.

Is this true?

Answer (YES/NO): NO